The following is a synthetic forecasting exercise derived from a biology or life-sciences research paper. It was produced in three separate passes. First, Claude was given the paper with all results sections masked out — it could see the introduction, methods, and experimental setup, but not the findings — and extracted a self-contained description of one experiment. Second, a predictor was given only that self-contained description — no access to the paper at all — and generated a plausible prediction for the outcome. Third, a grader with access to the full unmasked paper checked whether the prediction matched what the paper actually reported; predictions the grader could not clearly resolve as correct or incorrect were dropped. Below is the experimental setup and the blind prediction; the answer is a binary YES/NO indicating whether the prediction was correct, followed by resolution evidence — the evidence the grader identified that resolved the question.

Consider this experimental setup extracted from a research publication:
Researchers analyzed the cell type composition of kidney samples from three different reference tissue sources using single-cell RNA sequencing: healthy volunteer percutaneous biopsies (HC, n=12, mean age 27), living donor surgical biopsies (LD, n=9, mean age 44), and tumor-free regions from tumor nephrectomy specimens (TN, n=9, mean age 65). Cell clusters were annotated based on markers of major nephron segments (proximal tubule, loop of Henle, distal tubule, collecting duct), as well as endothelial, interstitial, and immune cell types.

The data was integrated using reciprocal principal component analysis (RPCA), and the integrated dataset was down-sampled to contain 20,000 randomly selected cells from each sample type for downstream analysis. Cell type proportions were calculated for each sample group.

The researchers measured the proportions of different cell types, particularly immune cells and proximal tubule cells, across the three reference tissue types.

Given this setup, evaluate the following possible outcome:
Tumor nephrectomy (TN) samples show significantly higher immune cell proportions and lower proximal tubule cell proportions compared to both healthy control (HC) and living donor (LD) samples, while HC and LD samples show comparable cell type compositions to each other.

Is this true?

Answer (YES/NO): NO